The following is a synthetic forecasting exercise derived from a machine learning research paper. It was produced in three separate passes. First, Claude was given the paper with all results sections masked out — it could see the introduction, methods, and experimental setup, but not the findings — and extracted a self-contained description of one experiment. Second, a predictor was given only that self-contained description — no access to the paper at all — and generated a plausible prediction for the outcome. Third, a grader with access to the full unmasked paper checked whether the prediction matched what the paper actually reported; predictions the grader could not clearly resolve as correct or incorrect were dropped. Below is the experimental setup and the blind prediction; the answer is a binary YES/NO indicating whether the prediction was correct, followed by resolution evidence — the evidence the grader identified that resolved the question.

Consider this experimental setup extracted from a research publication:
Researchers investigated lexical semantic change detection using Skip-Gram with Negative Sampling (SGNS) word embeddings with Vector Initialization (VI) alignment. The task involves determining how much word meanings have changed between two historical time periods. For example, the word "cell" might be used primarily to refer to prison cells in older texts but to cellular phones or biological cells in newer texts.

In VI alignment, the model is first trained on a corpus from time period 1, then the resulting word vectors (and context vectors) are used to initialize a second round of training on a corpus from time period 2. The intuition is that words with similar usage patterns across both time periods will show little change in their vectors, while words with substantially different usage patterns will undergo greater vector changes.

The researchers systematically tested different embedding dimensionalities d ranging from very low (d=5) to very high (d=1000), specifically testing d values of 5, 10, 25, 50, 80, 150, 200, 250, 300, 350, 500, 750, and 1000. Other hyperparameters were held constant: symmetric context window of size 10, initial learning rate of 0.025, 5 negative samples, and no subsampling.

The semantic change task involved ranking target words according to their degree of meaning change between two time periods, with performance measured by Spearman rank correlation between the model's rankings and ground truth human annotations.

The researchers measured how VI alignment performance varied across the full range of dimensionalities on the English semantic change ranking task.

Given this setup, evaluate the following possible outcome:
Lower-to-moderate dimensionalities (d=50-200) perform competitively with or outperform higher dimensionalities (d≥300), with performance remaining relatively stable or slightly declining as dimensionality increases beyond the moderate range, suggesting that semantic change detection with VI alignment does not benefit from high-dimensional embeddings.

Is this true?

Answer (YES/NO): NO